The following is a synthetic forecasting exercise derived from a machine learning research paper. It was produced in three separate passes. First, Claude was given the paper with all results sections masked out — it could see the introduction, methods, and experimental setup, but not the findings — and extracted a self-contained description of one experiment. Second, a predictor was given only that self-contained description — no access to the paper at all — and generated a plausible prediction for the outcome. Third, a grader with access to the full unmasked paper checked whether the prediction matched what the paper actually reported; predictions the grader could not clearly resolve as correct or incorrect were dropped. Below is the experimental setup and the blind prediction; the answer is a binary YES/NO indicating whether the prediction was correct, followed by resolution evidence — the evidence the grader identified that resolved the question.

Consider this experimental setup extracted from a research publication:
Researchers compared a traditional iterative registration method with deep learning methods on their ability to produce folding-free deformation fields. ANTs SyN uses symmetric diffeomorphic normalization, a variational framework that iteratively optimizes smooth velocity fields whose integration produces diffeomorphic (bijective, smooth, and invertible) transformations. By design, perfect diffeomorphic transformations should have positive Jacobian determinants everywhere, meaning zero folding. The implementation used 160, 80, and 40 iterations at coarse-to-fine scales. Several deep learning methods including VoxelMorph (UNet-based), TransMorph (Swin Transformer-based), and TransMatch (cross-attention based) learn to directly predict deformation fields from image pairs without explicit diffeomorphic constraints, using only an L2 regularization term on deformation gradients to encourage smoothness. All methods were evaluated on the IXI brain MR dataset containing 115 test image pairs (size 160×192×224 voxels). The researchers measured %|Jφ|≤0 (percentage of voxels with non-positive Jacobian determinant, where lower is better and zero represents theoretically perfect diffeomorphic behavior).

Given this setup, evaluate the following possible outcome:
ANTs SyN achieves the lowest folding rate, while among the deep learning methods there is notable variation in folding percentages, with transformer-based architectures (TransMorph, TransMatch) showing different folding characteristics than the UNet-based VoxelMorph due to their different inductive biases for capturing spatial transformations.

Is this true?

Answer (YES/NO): NO